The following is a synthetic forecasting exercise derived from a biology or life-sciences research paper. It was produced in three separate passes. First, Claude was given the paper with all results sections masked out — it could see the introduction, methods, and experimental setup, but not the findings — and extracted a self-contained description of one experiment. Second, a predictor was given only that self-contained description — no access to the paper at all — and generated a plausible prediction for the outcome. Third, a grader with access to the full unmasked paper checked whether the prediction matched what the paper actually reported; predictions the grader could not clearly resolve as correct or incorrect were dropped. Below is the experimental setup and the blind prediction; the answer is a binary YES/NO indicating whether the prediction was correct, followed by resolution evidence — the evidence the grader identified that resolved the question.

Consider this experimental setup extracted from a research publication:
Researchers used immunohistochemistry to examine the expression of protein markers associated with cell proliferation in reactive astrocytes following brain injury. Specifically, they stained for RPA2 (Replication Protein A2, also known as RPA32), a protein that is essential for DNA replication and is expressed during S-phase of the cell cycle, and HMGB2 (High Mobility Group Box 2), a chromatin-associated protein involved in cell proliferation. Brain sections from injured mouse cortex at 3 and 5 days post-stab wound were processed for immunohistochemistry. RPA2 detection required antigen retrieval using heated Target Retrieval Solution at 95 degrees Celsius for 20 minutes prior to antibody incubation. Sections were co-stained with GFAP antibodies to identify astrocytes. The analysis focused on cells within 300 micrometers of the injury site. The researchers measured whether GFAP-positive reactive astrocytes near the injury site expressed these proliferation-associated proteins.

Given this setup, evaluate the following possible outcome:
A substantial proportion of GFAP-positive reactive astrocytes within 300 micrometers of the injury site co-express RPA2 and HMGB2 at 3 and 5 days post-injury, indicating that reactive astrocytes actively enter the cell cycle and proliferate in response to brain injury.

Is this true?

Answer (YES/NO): NO